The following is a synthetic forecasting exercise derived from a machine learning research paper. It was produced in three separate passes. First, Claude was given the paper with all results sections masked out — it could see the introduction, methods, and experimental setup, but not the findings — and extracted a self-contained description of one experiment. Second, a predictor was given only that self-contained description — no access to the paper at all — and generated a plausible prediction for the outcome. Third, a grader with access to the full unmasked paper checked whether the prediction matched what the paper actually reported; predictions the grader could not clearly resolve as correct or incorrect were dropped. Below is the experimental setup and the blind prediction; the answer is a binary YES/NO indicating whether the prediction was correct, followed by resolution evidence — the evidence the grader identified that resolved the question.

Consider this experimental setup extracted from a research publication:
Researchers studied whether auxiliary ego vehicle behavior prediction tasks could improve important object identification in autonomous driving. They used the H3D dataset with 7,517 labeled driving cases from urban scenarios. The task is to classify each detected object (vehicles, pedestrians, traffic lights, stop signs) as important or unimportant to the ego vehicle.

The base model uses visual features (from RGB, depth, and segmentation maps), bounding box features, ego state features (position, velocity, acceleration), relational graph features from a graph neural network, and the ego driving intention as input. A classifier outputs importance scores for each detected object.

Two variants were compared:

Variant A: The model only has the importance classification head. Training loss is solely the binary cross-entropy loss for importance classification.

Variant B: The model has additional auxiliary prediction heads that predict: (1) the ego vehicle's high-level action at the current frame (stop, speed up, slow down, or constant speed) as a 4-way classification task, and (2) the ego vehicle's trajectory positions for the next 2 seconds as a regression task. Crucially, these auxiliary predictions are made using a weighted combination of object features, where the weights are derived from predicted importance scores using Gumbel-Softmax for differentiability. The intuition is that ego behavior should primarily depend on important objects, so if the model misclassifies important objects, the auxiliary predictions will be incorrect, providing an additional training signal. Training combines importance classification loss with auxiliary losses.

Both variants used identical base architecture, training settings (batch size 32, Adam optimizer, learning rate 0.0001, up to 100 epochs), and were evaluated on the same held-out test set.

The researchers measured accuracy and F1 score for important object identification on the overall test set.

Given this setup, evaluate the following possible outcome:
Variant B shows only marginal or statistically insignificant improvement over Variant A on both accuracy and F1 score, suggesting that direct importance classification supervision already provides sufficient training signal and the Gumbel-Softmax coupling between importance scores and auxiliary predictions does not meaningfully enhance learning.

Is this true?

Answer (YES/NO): NO